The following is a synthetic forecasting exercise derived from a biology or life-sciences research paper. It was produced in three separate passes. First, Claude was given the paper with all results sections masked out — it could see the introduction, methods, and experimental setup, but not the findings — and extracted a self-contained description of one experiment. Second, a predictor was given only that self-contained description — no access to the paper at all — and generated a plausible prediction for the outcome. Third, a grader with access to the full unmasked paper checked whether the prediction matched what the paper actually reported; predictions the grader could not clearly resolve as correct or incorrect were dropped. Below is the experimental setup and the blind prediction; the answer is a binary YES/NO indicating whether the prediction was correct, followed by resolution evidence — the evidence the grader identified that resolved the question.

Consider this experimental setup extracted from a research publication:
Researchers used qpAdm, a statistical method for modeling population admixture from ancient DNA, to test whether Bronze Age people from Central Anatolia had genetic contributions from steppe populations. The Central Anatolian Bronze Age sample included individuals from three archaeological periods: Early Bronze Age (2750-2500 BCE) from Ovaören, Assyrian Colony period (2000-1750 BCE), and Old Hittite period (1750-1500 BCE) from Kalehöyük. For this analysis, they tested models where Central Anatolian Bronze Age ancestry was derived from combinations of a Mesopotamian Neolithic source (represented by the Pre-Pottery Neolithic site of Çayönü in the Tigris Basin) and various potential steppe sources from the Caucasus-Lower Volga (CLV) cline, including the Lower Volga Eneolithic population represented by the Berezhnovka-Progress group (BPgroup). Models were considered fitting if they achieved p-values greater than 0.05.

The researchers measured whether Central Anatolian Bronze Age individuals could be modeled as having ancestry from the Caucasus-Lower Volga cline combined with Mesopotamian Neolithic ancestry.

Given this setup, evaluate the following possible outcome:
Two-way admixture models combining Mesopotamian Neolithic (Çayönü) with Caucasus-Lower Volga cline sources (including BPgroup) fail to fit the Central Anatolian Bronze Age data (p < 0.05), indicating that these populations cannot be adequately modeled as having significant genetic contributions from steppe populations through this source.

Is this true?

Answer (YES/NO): NO